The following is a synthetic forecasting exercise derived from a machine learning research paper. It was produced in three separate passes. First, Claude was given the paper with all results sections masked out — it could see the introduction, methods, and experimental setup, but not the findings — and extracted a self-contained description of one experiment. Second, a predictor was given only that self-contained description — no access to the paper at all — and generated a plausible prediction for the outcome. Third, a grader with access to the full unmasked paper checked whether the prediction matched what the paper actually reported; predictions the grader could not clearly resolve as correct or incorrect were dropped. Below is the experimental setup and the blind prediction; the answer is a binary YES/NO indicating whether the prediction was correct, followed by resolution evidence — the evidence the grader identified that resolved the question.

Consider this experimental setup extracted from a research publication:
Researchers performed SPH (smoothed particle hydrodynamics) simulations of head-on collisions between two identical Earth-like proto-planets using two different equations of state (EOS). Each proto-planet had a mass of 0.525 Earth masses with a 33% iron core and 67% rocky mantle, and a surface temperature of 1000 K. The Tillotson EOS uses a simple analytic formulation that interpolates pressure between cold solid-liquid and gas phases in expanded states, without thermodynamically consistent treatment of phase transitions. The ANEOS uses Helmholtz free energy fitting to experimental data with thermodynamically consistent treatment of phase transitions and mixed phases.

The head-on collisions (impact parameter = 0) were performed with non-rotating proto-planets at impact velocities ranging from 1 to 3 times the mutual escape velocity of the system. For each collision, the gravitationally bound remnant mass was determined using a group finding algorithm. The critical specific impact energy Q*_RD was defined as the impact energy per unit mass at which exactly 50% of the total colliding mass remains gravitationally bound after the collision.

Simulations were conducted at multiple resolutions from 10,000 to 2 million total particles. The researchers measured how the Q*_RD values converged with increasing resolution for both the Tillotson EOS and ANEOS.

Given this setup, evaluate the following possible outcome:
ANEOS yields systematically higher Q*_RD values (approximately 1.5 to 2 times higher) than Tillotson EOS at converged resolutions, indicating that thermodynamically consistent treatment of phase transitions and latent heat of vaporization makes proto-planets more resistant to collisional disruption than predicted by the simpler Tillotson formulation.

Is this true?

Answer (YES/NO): NO